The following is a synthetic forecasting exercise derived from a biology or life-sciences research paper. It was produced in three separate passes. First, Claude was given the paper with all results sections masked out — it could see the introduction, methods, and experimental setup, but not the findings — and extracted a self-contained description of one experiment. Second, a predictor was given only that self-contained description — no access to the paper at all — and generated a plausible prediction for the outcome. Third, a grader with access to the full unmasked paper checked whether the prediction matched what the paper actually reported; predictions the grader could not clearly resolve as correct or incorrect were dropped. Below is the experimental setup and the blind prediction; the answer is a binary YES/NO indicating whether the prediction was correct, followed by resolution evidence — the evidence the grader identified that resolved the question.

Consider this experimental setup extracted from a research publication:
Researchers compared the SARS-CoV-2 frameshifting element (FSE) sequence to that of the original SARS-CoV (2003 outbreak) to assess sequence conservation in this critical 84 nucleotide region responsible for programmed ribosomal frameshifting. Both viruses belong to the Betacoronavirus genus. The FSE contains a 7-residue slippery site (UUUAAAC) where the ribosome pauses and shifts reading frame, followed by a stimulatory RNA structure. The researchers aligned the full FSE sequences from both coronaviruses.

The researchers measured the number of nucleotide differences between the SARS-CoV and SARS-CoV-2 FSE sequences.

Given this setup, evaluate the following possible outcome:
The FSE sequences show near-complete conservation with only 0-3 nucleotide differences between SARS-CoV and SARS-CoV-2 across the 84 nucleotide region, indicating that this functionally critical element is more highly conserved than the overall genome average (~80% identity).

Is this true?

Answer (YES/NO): YES